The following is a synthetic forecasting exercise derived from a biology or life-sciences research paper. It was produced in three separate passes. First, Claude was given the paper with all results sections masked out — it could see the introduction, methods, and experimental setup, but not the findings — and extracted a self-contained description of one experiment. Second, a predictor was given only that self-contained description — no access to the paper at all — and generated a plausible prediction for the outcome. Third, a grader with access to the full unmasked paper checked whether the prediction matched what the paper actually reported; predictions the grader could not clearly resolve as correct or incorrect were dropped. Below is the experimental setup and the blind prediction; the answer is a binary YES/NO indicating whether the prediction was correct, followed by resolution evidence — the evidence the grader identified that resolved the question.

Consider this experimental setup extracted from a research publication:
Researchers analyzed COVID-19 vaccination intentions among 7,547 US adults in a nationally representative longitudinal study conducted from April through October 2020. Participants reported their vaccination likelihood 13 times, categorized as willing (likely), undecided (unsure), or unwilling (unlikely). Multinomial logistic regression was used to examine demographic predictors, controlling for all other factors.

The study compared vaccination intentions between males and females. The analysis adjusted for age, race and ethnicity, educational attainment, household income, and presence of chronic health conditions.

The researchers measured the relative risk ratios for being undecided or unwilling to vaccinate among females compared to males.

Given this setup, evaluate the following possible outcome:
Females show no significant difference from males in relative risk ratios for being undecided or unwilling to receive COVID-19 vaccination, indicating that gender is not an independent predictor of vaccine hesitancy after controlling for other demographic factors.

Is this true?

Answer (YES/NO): NO